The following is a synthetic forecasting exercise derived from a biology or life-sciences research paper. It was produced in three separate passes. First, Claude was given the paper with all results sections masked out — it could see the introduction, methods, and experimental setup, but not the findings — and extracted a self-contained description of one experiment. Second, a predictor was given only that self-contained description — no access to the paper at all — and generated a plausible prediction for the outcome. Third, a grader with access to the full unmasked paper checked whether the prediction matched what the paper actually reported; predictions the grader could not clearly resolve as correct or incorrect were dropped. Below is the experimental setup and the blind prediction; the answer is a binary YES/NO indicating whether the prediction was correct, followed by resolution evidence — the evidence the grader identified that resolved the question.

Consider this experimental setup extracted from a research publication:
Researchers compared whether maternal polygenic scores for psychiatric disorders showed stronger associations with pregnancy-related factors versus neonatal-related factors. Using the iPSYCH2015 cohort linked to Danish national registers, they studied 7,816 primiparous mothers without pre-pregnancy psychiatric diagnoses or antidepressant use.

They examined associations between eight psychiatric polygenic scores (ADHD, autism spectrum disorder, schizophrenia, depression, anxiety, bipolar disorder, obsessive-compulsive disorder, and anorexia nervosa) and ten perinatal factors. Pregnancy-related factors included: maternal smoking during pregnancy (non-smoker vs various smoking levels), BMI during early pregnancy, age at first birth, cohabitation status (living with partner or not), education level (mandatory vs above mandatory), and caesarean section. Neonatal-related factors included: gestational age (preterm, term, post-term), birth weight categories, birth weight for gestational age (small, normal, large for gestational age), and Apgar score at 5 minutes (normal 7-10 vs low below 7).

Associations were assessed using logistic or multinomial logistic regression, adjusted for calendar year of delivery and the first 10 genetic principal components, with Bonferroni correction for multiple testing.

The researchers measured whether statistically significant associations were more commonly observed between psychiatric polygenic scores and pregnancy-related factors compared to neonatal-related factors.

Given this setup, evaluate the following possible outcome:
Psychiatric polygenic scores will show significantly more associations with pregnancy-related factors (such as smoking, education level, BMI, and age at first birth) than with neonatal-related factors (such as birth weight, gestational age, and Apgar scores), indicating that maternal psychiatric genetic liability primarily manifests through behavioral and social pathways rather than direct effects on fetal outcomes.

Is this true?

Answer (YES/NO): YES